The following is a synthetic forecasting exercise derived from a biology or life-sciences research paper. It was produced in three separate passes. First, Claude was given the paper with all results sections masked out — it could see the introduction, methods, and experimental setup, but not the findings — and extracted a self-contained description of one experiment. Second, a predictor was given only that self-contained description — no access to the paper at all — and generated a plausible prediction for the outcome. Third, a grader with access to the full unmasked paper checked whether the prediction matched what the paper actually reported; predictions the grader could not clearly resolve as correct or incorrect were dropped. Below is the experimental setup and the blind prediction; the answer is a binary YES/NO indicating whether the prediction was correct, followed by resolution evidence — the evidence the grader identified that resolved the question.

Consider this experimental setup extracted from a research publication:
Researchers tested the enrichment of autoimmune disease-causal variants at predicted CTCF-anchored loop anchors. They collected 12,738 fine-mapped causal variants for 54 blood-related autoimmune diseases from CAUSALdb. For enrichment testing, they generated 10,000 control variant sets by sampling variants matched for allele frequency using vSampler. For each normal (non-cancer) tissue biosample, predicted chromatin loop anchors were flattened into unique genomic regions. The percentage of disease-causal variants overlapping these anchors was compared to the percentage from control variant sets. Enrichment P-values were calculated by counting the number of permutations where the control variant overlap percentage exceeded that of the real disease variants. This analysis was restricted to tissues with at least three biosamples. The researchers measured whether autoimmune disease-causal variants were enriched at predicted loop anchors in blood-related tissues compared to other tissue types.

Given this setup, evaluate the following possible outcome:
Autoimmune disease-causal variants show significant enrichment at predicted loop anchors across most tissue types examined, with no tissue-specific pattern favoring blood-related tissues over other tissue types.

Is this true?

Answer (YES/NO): NO